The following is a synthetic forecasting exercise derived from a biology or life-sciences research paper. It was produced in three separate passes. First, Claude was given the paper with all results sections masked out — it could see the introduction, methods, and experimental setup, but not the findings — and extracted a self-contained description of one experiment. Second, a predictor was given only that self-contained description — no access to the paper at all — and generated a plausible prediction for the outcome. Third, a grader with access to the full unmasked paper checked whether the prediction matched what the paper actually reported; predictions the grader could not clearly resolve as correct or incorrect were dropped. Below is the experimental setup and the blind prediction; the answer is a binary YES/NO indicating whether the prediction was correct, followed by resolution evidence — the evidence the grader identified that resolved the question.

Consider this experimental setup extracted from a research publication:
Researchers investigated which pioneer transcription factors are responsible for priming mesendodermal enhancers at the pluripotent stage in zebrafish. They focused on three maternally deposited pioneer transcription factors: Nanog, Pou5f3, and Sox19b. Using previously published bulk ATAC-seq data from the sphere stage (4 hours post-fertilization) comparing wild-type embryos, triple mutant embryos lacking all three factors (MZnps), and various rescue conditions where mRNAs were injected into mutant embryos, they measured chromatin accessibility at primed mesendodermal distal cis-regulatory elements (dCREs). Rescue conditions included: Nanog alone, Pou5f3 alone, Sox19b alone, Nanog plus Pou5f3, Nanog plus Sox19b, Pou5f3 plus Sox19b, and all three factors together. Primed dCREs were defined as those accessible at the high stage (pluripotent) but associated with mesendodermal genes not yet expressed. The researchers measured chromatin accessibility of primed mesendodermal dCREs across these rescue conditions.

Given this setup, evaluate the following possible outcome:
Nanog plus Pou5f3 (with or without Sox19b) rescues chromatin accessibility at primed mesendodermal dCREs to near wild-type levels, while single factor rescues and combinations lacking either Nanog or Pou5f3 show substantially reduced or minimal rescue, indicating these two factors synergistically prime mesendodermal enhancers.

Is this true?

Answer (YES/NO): NO